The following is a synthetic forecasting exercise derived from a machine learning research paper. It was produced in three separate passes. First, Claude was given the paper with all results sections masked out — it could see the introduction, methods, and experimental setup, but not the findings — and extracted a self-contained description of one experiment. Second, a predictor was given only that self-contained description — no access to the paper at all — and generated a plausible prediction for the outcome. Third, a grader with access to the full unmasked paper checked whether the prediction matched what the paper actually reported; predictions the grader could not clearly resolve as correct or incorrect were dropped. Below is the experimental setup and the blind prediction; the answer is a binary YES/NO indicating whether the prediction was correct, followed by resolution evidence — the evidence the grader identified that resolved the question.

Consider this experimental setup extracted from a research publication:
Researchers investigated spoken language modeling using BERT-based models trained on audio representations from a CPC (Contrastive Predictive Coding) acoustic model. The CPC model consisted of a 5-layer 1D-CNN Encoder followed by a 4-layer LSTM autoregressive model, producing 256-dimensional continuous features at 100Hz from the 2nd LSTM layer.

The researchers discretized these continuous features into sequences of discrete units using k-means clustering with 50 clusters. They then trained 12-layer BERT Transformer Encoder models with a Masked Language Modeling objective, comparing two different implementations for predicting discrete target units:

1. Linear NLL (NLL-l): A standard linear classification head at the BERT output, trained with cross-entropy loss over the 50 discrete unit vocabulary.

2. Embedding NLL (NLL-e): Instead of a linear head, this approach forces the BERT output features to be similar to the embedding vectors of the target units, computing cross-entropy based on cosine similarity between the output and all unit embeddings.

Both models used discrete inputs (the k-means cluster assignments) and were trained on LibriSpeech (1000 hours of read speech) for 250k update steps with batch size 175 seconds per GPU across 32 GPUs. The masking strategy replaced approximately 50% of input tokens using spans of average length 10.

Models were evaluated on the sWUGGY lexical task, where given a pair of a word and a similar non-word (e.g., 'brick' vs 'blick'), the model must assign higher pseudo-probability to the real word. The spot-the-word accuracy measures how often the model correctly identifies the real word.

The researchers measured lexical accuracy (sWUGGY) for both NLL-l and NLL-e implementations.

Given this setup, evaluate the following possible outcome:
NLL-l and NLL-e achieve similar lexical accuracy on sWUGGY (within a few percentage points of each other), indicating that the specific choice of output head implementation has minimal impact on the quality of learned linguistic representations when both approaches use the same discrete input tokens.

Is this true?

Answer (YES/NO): YES